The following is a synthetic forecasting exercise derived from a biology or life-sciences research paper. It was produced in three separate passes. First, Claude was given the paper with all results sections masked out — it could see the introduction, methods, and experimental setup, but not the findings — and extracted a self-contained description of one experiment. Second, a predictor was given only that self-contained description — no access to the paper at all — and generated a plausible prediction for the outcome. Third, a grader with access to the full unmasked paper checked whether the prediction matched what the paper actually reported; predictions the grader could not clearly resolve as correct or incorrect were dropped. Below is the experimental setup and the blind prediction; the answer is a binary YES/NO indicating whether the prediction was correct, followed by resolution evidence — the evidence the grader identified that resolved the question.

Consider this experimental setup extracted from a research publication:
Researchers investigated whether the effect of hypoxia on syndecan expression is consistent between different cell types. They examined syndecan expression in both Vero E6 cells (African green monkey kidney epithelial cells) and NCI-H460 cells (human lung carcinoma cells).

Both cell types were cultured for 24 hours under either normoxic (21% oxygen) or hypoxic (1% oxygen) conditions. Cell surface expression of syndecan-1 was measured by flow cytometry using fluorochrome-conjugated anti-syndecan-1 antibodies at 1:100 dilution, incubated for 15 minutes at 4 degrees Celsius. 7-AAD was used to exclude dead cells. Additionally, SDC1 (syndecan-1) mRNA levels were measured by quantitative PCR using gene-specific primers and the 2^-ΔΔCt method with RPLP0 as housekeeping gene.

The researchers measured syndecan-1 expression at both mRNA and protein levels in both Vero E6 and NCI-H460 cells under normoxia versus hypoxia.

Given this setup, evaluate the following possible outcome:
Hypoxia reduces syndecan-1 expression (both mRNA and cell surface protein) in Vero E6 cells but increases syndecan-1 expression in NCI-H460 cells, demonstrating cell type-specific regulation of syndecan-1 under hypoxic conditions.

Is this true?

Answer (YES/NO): NO